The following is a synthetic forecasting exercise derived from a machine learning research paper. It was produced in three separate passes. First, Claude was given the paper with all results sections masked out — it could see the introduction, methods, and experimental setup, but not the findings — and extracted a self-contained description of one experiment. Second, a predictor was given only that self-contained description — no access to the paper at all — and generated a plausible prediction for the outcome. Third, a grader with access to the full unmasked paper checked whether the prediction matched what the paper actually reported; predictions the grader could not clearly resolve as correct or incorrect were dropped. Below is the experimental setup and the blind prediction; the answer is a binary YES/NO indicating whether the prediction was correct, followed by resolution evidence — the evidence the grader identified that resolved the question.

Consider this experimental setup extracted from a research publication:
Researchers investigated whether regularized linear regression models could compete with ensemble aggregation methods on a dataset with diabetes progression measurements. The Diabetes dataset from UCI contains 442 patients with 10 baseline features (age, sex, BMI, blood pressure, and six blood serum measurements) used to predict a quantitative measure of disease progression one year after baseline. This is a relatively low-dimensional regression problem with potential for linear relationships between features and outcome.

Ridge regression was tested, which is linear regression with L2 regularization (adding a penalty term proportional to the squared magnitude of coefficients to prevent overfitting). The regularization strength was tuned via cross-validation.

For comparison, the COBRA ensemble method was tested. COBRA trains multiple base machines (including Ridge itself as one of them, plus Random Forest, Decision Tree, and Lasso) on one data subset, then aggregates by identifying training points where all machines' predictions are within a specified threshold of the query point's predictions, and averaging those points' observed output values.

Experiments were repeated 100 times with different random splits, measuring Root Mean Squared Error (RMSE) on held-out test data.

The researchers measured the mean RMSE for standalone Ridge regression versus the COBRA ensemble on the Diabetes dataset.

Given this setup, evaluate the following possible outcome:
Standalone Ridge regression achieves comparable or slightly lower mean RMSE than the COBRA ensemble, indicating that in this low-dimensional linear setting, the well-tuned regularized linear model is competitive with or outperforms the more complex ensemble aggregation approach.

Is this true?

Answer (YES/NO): NO